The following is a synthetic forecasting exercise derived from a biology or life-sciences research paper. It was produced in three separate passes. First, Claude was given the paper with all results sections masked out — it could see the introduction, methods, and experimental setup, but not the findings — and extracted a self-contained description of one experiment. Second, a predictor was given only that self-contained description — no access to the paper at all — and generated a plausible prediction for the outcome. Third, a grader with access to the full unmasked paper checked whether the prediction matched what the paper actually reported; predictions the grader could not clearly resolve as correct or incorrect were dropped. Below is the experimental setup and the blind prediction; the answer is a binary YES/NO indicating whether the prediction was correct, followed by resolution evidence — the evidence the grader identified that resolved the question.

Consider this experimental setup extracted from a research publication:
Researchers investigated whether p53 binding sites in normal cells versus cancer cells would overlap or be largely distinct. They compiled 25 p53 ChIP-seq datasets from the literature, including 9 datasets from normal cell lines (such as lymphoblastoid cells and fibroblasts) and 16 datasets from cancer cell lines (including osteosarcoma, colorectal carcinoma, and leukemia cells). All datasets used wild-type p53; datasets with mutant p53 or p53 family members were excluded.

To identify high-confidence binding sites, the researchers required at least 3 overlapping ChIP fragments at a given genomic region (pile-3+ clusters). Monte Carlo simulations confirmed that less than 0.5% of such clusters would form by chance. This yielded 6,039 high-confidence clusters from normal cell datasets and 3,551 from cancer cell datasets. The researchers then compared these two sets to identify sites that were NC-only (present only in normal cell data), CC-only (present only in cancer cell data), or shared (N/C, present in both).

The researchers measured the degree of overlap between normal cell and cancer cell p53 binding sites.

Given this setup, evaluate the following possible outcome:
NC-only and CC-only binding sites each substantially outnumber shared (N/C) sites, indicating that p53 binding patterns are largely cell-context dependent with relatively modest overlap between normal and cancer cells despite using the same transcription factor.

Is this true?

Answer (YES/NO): NO